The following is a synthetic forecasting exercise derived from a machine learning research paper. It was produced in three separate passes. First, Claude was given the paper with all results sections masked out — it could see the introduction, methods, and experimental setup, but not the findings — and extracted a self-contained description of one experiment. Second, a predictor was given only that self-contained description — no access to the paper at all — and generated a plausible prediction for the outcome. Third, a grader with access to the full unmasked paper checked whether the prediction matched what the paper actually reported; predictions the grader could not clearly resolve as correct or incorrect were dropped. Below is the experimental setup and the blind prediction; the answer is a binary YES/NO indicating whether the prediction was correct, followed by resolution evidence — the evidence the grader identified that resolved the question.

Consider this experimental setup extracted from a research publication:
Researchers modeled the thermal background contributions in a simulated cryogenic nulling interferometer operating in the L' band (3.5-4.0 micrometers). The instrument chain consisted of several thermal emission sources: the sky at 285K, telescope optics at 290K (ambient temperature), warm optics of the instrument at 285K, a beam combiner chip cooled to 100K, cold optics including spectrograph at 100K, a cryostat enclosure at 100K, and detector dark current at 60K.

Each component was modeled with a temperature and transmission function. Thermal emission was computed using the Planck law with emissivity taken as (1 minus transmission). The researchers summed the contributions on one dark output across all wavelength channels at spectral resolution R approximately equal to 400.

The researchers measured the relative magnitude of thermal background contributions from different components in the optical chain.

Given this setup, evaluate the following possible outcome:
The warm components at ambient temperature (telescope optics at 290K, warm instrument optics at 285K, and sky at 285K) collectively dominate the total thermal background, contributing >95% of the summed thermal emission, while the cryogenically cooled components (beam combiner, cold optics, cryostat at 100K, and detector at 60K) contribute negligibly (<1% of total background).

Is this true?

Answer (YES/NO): NO